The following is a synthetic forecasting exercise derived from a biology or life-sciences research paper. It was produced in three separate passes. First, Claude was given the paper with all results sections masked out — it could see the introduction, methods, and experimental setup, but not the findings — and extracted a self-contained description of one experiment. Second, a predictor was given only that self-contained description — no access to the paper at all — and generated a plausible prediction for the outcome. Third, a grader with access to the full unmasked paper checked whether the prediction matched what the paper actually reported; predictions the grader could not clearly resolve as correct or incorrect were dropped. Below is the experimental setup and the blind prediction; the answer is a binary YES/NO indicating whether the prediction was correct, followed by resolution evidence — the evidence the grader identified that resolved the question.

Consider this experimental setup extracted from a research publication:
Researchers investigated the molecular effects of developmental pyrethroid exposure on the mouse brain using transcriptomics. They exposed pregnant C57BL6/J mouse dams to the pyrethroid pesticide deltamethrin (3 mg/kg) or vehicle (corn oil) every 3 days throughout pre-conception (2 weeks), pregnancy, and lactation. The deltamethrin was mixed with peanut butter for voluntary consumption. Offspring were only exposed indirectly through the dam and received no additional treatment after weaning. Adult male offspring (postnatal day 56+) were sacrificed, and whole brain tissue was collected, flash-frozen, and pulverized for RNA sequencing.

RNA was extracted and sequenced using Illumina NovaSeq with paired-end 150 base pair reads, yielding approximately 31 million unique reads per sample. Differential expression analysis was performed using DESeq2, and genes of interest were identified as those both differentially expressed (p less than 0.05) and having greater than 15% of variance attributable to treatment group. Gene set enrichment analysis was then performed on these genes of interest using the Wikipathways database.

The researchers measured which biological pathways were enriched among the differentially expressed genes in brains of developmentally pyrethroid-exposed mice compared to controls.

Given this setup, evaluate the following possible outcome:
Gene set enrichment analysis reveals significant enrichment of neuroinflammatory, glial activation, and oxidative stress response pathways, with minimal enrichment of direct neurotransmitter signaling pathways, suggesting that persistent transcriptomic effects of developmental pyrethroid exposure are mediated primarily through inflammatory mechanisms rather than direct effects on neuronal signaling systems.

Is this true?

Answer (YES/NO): NO